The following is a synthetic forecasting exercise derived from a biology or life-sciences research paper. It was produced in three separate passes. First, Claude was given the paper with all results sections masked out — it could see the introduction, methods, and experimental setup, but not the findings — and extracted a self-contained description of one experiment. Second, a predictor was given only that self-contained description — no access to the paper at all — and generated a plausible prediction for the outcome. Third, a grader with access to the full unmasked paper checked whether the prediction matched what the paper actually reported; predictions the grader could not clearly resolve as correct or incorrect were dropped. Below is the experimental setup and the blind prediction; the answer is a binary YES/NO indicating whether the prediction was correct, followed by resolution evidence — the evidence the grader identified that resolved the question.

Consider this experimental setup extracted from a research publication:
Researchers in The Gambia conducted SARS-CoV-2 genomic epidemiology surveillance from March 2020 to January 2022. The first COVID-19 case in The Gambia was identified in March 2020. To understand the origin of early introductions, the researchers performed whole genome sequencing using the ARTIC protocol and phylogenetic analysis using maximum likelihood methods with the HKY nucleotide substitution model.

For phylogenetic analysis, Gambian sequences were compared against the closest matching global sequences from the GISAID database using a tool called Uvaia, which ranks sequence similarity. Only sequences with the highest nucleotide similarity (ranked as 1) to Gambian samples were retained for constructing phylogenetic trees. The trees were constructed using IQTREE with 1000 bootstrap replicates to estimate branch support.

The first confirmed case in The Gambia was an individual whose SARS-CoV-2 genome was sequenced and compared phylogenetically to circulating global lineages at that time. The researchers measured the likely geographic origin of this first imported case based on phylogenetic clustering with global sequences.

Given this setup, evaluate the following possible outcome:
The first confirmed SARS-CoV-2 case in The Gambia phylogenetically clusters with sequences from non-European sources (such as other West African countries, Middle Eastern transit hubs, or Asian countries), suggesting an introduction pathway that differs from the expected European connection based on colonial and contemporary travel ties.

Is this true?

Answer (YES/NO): NO